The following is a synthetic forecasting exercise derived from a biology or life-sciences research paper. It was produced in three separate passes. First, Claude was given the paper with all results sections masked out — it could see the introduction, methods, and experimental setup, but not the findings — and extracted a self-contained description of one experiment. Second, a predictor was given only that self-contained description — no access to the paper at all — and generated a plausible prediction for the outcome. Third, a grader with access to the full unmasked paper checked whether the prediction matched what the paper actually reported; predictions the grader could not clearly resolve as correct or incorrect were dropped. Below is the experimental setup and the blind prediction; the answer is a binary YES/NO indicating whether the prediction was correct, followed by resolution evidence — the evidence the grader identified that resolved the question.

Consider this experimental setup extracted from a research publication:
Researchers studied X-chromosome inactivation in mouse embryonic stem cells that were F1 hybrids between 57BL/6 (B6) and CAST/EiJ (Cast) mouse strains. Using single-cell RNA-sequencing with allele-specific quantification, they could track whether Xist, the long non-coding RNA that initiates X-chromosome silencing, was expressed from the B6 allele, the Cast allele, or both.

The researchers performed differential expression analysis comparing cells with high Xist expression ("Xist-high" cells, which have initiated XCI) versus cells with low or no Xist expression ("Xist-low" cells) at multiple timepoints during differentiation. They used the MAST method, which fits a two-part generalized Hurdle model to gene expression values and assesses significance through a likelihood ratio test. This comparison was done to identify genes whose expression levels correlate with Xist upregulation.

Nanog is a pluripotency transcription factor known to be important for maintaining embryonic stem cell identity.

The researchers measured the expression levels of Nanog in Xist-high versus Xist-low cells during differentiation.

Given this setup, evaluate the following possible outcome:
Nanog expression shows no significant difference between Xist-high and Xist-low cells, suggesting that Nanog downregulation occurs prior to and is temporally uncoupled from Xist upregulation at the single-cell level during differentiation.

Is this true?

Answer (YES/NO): NO